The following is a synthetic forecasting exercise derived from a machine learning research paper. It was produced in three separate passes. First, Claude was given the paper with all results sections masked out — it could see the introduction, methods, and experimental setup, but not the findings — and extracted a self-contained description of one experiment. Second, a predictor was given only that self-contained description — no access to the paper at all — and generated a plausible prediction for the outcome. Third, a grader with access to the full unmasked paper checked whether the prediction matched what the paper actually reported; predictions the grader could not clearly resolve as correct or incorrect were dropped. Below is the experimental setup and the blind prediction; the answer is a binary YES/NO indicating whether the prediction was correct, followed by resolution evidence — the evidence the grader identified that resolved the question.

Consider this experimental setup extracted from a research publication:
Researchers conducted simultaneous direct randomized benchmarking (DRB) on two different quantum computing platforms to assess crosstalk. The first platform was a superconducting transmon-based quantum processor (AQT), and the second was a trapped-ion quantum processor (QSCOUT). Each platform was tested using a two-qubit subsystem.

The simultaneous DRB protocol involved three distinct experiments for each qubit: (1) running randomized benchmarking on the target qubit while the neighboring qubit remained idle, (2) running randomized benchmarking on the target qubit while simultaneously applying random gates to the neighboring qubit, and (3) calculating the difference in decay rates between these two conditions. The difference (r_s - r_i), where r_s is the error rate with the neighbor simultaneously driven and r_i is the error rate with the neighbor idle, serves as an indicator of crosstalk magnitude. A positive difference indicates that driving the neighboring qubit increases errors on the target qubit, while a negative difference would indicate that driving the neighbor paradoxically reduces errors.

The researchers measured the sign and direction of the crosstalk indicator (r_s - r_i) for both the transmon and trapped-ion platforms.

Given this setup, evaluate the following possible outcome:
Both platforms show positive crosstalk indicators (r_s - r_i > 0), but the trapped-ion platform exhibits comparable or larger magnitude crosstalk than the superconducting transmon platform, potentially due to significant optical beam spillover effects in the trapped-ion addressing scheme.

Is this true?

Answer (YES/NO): NO